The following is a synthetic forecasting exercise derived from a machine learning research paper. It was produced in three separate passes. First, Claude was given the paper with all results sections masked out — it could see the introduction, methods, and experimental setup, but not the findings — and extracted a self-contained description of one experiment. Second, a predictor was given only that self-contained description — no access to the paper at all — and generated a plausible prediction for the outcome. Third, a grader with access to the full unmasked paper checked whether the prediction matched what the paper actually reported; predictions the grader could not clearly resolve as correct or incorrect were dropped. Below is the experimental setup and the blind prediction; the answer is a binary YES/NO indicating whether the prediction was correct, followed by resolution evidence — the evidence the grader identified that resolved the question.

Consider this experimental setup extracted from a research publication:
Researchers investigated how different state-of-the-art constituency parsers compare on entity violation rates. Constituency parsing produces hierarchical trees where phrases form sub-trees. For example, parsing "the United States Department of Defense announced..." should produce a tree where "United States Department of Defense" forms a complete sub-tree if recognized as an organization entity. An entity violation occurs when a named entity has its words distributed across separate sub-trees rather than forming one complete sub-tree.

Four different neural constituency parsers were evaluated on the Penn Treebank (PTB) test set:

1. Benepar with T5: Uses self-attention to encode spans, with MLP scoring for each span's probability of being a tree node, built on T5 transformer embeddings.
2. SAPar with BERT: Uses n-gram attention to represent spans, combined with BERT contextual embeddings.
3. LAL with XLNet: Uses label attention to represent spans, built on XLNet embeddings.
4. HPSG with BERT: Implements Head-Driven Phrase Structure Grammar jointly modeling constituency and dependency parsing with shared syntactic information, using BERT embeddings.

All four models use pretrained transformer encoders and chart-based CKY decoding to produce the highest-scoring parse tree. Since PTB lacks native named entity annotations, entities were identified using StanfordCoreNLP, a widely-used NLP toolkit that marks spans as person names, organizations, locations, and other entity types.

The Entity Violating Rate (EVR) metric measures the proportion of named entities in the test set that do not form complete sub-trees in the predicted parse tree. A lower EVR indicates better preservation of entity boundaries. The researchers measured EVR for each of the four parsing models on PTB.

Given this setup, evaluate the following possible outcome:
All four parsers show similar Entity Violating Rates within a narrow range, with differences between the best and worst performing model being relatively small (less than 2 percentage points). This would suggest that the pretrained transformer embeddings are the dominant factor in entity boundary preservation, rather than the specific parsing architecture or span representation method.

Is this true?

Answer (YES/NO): YES